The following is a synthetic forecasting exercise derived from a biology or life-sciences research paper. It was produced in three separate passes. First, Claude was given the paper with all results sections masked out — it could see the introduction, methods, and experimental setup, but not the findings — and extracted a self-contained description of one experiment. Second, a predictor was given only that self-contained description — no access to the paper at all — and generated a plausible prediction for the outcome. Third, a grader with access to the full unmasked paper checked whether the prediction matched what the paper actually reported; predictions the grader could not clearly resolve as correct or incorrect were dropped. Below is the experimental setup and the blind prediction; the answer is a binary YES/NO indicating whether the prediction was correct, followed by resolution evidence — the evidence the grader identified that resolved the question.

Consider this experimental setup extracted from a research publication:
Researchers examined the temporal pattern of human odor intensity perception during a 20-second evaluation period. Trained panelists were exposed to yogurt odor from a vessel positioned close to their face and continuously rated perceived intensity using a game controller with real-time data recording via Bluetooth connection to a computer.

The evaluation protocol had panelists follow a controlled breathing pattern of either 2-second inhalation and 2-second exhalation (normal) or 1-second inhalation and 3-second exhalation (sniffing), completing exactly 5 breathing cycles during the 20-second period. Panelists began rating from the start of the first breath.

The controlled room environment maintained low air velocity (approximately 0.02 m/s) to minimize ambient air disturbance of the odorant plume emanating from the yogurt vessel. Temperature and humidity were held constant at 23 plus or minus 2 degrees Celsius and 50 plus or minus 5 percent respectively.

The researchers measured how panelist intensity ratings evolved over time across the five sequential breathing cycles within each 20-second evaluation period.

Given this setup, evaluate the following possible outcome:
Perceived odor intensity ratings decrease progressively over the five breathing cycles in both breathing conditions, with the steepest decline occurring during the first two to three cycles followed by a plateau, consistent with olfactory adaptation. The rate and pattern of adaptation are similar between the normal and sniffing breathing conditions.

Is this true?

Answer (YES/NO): NO